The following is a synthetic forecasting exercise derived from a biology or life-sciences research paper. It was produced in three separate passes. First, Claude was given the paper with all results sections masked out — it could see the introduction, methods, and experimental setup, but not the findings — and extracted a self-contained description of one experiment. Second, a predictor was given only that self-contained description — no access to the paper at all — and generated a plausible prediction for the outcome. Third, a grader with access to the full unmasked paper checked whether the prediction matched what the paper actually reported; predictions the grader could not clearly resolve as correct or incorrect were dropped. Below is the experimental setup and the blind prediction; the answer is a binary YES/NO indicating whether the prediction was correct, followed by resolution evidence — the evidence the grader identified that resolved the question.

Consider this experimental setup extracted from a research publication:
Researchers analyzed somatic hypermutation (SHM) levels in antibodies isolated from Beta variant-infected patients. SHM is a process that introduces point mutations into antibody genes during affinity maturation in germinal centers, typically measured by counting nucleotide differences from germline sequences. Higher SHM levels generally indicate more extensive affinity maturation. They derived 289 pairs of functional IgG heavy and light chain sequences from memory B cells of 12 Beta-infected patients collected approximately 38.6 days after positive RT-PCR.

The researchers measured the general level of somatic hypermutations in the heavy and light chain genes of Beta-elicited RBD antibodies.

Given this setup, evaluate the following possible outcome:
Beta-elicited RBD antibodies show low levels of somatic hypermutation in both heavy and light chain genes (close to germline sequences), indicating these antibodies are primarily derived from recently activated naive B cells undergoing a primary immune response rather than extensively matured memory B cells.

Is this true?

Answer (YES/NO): YES